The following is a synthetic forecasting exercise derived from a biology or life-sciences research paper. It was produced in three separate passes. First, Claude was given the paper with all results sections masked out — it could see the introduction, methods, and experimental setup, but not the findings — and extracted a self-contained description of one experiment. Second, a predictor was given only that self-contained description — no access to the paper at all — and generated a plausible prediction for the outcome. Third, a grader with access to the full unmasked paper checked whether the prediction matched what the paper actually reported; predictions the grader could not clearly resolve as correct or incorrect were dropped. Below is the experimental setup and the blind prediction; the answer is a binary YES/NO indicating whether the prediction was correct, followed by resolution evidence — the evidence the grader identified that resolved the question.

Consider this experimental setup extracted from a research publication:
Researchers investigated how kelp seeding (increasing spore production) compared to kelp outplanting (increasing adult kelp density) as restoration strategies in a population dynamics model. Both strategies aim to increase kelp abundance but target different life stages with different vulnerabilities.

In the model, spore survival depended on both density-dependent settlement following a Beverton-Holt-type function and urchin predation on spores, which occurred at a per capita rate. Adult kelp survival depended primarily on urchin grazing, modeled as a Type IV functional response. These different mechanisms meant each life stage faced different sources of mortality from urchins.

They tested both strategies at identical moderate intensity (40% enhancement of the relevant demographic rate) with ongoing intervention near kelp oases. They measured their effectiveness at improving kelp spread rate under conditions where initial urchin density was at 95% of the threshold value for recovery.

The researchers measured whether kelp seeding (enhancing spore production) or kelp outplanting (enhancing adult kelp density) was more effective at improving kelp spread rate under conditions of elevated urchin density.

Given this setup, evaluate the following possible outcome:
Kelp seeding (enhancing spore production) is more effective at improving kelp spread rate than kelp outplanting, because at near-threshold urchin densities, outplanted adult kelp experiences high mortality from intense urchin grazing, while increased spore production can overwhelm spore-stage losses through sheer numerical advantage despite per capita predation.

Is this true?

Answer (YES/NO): NO